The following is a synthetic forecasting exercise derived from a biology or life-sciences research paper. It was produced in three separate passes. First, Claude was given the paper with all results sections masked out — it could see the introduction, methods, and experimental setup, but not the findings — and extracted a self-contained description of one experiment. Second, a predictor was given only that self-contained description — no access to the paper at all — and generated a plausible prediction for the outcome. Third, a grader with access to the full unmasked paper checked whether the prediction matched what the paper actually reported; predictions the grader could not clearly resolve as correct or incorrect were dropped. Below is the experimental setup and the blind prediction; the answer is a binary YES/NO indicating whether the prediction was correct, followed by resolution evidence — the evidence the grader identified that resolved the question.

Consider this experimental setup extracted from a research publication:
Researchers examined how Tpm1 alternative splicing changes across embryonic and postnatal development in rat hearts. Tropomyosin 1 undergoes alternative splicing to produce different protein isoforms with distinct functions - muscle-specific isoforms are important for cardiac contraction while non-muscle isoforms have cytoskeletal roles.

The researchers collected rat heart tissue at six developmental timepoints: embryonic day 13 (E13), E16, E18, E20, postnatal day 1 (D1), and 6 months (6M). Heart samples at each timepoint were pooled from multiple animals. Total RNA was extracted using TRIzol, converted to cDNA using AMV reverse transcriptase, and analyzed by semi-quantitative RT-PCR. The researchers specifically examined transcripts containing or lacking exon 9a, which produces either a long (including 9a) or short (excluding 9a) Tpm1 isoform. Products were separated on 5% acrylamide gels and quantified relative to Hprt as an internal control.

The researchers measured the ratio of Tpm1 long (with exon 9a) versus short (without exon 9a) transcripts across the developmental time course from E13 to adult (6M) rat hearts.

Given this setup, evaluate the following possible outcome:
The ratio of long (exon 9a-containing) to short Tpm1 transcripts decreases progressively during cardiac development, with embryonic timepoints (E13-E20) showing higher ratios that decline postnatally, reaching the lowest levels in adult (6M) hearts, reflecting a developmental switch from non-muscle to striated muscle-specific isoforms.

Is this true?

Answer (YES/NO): NO